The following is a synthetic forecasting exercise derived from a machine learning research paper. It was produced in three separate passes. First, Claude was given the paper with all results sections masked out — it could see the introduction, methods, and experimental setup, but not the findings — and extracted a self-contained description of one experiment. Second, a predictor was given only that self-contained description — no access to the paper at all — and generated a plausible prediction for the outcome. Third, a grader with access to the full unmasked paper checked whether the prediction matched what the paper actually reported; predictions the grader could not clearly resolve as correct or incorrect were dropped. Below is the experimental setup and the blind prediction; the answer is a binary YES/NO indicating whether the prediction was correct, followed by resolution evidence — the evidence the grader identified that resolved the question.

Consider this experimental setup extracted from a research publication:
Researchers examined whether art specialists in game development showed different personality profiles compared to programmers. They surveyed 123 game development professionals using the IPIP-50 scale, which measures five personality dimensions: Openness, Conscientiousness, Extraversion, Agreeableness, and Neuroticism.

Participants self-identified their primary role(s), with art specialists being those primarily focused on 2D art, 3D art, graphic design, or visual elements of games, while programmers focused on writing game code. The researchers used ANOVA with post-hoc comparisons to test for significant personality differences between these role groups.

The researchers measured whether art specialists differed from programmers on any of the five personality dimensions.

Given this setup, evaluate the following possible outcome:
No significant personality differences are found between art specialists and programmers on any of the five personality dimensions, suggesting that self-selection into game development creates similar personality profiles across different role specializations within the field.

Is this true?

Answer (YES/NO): NO